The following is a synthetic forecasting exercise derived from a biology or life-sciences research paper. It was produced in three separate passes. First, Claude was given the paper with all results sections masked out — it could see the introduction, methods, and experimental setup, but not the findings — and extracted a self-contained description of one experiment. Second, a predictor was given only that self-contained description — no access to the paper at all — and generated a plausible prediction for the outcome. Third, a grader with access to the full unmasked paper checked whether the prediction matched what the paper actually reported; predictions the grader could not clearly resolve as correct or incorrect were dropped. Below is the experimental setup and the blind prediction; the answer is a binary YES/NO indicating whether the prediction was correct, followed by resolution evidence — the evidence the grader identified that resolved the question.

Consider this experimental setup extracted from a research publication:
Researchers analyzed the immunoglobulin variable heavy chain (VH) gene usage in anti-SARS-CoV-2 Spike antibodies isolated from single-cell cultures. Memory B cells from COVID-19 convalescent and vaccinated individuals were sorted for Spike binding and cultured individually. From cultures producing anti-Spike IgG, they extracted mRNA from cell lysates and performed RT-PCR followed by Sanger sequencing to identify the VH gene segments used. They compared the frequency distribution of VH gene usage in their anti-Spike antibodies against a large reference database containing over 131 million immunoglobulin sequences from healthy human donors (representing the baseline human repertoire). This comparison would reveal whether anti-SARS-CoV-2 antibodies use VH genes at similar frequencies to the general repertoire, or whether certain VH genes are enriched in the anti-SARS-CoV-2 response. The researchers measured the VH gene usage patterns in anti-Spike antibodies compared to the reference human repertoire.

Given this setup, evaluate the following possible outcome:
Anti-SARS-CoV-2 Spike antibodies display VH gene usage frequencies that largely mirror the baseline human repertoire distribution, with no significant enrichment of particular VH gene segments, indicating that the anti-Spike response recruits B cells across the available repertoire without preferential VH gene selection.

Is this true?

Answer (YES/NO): NO